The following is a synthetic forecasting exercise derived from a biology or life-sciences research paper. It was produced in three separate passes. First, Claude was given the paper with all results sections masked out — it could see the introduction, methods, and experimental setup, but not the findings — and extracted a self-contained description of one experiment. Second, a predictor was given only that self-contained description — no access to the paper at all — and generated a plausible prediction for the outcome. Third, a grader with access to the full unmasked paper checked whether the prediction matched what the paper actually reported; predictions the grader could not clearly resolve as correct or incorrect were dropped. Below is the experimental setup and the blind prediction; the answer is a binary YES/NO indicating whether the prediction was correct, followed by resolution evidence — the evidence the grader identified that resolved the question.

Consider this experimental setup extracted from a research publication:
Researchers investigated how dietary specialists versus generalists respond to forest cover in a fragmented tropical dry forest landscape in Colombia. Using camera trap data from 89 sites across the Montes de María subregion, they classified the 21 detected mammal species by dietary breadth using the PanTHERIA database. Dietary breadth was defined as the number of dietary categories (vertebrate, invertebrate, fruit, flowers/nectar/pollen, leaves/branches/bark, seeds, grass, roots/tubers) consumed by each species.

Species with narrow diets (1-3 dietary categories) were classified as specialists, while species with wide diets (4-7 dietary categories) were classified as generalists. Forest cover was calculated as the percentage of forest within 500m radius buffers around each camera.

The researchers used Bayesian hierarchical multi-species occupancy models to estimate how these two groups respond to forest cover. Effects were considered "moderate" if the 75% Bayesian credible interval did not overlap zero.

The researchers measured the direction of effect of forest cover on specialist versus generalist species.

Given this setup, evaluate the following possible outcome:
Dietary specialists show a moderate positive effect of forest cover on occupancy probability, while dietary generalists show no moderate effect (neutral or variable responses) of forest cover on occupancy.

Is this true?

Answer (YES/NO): NO